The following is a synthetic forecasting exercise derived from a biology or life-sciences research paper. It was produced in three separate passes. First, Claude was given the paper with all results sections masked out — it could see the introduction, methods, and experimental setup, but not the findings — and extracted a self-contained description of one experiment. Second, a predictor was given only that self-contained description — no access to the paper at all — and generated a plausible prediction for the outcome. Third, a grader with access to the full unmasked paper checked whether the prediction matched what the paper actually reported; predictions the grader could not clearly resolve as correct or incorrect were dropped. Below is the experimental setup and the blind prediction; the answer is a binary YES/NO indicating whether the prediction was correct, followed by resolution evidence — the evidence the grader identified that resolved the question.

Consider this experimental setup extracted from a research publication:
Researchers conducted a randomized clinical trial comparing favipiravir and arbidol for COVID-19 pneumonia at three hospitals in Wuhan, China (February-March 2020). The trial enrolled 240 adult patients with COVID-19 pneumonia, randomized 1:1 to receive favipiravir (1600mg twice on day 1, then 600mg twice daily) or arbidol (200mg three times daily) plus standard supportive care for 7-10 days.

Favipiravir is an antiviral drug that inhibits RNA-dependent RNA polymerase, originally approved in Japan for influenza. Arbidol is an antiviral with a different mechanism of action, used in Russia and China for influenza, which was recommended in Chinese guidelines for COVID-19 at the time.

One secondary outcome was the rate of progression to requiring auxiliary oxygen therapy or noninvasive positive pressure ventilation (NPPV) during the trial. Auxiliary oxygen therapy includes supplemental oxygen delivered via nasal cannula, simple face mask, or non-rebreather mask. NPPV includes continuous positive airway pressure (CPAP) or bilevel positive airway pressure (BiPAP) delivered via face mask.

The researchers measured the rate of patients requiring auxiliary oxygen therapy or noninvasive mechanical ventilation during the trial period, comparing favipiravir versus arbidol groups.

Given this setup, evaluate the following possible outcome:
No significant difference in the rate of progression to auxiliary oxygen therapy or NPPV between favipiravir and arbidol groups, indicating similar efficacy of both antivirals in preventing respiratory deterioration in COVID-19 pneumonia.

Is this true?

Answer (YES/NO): YES